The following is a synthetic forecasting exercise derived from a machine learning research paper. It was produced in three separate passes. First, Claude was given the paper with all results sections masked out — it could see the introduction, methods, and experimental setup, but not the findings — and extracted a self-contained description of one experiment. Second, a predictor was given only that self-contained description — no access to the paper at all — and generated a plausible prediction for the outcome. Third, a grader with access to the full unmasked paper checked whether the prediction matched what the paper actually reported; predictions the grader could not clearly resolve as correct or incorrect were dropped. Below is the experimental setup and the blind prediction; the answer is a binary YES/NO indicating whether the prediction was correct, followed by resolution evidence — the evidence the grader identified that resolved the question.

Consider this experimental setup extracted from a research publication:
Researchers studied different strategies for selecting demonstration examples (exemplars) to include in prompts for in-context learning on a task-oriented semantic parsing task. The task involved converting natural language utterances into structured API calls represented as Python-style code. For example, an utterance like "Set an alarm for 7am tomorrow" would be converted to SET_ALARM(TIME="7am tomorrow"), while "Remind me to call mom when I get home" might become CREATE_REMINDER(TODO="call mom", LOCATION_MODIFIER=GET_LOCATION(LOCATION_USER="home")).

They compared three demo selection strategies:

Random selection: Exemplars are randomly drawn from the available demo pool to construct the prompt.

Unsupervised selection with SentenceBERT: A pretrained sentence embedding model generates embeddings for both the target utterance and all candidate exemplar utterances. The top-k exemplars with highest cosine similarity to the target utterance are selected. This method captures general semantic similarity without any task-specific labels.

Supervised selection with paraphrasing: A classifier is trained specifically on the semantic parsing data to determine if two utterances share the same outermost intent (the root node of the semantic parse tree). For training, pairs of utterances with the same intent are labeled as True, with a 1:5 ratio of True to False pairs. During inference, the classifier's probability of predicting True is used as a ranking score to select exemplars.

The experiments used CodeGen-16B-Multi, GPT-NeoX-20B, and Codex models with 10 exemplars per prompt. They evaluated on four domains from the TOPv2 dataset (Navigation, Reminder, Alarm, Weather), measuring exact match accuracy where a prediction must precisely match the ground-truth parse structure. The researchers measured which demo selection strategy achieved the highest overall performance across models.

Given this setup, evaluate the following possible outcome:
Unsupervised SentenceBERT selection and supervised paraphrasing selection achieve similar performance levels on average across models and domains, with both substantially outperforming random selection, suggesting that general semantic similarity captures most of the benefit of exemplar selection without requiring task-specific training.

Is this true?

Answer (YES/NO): NO